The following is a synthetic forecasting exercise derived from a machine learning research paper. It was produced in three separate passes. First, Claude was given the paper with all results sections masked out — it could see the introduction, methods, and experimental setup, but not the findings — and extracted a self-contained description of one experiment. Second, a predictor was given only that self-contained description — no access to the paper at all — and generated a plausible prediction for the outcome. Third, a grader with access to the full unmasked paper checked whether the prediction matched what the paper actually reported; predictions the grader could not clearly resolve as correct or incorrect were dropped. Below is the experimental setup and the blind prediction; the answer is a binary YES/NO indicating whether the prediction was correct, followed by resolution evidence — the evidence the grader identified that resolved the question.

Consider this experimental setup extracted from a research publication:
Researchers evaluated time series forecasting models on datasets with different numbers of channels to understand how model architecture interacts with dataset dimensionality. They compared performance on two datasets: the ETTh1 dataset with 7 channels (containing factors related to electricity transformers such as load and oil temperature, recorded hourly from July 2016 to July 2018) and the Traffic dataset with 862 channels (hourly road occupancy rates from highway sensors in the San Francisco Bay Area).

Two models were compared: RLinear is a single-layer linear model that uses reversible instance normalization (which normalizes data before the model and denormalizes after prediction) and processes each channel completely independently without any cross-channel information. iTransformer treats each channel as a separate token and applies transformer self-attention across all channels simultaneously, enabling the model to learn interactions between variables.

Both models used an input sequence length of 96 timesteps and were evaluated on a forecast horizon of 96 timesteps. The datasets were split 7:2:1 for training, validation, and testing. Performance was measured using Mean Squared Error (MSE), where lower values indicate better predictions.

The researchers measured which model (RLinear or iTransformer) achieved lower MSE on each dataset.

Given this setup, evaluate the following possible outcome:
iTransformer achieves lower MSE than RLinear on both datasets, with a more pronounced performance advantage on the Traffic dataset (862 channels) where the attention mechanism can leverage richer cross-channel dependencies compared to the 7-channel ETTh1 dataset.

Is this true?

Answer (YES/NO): NO